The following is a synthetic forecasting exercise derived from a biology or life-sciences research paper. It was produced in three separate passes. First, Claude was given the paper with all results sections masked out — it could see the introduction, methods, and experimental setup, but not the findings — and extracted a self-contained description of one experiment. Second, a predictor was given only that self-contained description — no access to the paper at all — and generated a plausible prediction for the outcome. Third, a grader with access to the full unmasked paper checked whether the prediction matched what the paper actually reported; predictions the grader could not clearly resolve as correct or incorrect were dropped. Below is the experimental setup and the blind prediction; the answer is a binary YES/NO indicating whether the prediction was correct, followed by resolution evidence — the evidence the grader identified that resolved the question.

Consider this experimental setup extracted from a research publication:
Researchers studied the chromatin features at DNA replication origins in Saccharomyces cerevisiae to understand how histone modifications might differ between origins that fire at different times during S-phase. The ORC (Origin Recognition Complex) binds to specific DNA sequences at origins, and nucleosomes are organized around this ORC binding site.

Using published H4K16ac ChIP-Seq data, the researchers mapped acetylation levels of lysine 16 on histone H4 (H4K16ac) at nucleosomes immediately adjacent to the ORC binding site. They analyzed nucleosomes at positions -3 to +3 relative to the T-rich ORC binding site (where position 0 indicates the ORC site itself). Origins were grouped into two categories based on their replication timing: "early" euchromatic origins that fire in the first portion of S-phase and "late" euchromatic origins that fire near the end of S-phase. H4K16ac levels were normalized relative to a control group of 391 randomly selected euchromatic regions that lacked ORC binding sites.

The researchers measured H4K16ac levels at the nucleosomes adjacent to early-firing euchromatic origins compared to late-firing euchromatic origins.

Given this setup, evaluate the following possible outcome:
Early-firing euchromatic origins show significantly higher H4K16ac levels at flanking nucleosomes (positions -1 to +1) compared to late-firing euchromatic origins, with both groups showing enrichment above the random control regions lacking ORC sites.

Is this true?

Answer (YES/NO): NO